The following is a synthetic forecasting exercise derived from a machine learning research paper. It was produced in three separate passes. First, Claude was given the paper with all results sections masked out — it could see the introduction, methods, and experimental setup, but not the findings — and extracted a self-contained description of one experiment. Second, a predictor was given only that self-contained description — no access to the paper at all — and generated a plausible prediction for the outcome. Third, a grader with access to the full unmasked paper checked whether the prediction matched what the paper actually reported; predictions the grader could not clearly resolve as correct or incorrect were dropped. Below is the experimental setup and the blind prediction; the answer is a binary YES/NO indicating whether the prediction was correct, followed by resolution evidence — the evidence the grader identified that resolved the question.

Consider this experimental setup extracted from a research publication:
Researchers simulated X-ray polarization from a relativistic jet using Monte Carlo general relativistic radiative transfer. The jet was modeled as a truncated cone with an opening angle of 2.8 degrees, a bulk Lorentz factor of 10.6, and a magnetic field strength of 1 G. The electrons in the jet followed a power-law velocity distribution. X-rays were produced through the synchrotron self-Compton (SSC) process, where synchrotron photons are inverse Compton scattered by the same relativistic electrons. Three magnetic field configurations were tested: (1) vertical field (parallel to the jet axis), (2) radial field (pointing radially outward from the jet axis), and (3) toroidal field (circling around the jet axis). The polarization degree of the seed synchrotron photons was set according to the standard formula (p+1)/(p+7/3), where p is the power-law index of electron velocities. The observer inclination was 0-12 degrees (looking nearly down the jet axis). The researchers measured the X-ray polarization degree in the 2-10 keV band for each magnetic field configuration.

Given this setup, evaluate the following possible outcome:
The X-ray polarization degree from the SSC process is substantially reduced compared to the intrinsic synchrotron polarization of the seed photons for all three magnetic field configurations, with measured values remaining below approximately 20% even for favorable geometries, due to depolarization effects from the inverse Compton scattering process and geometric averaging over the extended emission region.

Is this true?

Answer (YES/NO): YES